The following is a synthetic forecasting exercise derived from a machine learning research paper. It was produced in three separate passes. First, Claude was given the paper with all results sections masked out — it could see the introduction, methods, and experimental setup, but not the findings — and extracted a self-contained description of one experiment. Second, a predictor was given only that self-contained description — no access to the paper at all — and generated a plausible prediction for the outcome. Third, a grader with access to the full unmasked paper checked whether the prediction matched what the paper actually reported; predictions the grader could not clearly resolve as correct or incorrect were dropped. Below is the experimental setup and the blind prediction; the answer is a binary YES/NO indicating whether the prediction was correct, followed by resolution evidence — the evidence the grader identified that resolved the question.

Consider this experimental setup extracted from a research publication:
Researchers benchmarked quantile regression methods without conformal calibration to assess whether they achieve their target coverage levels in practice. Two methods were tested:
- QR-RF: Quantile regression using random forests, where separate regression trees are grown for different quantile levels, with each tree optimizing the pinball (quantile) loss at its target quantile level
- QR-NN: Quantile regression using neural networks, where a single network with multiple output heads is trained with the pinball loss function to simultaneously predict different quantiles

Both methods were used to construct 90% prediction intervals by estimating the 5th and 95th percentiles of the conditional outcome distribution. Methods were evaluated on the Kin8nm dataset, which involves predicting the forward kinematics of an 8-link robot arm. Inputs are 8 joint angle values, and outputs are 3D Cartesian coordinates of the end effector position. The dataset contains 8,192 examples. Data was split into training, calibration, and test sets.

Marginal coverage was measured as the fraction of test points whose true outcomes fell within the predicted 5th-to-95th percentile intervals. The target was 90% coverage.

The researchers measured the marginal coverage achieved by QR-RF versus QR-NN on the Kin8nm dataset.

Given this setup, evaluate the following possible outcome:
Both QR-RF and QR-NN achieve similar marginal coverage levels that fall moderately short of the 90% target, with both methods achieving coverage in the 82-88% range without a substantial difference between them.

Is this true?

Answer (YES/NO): NO